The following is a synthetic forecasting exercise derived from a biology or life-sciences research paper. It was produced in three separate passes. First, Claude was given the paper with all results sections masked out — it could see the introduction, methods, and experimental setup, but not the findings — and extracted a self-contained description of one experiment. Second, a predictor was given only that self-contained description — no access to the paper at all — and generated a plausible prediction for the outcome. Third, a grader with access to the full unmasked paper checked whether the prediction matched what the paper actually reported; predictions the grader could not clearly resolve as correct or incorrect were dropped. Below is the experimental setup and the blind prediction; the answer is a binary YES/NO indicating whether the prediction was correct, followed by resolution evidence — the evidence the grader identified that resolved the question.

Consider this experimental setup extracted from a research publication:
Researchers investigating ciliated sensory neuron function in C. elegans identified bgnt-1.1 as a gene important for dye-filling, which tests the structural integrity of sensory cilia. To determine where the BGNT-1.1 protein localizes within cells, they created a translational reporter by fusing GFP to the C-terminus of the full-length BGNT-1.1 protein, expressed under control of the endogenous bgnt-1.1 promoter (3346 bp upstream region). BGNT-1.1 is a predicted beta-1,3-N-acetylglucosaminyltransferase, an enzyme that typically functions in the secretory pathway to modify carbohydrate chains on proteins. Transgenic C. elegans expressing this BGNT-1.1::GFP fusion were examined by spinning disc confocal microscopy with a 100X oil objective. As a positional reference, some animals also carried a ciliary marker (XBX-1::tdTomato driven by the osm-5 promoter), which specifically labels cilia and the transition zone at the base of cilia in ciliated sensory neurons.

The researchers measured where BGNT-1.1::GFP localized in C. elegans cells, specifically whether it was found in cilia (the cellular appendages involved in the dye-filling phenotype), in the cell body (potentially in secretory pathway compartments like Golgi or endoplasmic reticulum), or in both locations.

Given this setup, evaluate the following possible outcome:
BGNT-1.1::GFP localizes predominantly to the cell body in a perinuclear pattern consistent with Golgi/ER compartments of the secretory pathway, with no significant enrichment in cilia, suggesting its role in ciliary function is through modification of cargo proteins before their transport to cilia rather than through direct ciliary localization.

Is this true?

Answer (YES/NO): NO